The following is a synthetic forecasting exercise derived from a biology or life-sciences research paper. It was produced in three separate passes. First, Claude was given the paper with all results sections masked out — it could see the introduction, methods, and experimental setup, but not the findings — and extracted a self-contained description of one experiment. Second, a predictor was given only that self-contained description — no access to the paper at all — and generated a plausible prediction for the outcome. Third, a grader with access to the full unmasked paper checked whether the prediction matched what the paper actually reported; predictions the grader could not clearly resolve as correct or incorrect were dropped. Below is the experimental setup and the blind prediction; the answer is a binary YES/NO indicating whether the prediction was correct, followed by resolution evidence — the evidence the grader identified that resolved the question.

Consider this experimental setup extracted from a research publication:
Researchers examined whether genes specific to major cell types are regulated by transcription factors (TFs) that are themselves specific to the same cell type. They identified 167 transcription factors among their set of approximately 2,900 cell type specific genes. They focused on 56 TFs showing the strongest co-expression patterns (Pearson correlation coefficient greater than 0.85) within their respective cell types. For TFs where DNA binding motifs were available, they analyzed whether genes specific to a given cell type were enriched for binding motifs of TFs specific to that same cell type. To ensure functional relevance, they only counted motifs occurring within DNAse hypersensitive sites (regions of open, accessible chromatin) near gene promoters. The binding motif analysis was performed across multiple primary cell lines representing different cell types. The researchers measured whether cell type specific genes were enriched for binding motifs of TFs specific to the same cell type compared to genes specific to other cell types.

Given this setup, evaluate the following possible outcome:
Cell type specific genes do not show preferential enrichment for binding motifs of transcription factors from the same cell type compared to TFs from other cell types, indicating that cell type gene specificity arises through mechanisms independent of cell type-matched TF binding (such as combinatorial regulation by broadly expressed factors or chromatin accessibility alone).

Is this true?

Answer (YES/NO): NO